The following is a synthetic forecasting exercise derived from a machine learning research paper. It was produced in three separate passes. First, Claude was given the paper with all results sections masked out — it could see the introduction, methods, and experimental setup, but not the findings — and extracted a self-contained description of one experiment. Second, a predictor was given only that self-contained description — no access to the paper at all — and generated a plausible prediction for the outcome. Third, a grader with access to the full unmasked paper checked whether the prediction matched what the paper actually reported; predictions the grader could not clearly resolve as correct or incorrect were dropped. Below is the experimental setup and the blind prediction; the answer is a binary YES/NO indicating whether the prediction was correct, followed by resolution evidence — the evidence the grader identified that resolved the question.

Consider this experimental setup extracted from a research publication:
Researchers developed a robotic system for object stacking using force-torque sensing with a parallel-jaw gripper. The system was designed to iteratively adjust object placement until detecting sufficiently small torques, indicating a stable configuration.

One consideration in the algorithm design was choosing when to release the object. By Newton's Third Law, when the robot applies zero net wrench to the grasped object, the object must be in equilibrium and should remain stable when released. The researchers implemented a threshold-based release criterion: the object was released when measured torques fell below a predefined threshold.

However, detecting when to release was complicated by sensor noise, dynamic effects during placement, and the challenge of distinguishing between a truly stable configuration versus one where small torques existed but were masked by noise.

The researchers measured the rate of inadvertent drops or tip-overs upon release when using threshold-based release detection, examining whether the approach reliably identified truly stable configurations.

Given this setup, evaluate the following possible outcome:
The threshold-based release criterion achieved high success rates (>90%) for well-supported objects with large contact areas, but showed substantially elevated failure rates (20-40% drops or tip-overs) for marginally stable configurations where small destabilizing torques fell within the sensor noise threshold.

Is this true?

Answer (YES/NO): NO